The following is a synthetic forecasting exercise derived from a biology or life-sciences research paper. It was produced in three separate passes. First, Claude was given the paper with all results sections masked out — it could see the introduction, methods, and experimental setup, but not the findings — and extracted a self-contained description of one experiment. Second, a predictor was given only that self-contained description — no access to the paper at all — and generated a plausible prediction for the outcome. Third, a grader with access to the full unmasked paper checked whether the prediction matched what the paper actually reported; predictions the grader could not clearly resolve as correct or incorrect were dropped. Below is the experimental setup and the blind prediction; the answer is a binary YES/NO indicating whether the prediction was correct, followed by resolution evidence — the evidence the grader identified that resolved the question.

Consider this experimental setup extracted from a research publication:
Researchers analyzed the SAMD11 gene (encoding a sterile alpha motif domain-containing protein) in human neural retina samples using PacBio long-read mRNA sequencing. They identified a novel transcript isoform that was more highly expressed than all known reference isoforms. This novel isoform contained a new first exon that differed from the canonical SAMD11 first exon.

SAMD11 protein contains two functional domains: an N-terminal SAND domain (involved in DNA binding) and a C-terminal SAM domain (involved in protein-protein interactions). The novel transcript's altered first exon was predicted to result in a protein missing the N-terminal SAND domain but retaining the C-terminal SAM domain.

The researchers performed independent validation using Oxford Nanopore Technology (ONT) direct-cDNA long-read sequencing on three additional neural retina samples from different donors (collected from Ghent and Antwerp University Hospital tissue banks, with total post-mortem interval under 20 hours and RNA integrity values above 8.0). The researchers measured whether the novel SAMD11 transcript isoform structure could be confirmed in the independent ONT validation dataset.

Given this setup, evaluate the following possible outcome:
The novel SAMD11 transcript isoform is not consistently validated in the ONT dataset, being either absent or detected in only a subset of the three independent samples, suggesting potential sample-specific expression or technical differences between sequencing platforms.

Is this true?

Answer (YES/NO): NO